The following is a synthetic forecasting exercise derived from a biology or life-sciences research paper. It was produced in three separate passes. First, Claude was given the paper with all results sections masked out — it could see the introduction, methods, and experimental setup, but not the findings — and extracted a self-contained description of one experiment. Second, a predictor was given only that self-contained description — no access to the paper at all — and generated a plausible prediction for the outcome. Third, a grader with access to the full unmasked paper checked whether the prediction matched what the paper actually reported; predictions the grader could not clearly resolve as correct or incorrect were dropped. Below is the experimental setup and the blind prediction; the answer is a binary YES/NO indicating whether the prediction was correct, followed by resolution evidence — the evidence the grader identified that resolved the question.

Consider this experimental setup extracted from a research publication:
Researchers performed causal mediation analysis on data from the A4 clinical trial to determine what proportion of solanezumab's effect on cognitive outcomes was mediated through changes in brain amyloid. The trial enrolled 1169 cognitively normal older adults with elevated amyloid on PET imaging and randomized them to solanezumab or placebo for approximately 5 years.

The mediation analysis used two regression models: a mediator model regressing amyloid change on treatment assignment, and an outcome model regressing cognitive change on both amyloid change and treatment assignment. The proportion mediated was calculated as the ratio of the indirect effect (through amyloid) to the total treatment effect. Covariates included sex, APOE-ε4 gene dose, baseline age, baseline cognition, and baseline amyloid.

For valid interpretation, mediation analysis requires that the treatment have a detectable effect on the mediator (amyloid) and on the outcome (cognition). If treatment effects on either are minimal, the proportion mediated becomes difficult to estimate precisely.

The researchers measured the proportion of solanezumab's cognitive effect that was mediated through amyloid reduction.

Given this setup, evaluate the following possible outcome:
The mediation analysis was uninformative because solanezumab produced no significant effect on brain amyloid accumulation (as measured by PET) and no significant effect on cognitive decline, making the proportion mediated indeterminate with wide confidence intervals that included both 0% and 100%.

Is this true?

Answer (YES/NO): NO